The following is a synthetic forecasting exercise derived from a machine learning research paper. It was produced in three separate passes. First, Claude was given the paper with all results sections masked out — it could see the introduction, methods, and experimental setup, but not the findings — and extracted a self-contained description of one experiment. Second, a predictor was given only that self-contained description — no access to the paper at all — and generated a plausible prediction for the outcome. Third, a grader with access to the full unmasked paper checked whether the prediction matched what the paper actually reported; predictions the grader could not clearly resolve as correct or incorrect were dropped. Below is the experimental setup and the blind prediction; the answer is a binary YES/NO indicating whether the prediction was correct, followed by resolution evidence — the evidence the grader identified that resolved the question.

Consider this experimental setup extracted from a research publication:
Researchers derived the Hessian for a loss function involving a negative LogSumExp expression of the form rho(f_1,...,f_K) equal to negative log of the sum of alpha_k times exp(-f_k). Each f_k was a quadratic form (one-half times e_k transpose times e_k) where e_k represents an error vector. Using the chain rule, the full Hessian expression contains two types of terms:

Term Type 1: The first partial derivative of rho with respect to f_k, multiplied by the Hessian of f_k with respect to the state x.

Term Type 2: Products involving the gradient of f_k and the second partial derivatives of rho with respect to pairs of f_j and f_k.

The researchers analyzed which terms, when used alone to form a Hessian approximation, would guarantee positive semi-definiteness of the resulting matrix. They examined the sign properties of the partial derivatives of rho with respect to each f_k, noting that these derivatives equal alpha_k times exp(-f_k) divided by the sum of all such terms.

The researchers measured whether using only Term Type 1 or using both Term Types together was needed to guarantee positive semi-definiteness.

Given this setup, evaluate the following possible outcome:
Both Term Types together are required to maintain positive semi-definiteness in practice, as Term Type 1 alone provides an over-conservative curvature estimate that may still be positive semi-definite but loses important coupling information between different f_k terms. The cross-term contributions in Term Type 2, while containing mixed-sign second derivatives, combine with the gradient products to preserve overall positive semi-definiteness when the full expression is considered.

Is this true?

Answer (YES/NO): NO